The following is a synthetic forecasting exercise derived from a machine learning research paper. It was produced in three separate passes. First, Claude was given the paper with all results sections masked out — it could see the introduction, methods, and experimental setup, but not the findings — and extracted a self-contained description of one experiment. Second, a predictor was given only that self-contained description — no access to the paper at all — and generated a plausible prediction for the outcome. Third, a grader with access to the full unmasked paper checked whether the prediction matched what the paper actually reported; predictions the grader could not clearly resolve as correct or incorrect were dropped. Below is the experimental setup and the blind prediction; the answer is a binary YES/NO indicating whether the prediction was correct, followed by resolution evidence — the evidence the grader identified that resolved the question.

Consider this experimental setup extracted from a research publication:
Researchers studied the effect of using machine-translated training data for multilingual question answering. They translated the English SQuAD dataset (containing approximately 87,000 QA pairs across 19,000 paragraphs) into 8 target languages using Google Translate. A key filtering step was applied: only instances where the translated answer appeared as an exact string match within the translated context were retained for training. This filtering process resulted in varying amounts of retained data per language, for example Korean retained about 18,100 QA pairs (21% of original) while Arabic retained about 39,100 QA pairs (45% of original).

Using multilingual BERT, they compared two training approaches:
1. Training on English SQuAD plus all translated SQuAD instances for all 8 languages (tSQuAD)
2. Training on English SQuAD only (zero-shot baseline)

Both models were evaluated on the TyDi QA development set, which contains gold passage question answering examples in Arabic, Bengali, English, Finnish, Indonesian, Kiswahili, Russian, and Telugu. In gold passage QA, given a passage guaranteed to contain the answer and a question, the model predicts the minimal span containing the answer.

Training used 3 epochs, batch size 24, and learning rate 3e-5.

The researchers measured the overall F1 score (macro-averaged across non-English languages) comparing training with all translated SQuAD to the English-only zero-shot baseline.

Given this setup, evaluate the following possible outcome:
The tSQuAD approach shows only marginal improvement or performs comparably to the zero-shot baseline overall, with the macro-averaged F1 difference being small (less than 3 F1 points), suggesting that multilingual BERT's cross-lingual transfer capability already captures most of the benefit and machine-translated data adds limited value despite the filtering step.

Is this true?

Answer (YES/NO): NO